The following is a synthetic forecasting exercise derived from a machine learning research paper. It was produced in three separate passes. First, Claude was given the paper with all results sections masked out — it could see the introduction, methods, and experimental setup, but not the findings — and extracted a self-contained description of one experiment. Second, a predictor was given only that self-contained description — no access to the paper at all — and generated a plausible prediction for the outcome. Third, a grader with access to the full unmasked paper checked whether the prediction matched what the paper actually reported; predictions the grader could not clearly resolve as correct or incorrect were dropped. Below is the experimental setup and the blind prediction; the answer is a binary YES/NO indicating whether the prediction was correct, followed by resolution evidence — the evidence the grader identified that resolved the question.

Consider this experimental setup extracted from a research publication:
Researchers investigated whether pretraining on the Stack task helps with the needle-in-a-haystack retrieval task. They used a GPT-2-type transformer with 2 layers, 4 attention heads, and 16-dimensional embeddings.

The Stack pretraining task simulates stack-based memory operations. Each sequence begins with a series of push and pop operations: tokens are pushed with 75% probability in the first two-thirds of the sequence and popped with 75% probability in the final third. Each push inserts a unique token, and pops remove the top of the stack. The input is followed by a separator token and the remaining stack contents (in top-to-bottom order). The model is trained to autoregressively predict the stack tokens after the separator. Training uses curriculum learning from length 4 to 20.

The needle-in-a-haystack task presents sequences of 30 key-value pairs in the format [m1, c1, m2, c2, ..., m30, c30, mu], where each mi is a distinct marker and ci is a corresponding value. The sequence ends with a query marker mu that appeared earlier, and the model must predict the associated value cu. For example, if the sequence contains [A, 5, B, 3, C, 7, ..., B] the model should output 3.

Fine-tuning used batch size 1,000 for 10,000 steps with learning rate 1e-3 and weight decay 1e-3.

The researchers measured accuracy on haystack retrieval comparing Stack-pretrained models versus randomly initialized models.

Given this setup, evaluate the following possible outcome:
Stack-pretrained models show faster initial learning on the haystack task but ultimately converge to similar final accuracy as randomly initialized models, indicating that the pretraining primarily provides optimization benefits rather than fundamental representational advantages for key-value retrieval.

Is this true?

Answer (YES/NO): NO